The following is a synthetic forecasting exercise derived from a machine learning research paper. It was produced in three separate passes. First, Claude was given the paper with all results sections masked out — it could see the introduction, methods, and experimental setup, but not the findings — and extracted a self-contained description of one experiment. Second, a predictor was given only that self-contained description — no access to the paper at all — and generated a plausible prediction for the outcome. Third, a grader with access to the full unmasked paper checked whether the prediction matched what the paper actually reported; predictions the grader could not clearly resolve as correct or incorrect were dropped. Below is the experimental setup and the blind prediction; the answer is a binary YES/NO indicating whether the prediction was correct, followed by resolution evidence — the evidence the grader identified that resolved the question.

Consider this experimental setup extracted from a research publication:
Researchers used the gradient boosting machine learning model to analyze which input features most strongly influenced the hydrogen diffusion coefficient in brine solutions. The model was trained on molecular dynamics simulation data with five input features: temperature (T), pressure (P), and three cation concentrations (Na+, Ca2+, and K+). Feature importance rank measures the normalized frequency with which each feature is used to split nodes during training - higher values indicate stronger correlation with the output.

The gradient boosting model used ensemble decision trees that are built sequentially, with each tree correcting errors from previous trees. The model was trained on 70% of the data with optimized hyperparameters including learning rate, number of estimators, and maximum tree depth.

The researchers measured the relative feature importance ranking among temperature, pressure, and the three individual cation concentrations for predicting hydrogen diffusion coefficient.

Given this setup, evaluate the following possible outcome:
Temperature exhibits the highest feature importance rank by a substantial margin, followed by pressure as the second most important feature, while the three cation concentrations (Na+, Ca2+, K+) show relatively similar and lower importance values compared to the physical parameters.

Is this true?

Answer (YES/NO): NO